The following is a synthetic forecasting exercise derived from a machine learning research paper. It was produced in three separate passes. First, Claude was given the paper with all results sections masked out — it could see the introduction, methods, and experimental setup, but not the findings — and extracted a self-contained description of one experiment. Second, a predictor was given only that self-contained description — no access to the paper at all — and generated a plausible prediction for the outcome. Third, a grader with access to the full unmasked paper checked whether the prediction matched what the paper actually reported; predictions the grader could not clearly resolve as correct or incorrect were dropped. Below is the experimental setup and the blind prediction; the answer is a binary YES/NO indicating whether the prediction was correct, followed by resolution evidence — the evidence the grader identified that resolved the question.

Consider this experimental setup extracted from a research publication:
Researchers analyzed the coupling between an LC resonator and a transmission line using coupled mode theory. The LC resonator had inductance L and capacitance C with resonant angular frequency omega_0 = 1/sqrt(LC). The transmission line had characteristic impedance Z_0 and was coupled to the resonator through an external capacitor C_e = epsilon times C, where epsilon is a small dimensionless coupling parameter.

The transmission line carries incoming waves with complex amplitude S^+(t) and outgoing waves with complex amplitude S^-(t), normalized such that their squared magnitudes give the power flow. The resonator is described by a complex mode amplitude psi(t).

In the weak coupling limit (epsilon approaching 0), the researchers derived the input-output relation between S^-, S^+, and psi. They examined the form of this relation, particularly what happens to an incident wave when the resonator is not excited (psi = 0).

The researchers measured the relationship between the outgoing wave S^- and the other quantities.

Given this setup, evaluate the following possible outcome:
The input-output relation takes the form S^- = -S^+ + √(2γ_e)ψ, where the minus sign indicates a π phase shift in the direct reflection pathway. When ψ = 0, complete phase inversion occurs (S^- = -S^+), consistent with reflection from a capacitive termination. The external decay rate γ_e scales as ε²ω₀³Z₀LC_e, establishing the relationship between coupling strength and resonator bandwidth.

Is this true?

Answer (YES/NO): NO